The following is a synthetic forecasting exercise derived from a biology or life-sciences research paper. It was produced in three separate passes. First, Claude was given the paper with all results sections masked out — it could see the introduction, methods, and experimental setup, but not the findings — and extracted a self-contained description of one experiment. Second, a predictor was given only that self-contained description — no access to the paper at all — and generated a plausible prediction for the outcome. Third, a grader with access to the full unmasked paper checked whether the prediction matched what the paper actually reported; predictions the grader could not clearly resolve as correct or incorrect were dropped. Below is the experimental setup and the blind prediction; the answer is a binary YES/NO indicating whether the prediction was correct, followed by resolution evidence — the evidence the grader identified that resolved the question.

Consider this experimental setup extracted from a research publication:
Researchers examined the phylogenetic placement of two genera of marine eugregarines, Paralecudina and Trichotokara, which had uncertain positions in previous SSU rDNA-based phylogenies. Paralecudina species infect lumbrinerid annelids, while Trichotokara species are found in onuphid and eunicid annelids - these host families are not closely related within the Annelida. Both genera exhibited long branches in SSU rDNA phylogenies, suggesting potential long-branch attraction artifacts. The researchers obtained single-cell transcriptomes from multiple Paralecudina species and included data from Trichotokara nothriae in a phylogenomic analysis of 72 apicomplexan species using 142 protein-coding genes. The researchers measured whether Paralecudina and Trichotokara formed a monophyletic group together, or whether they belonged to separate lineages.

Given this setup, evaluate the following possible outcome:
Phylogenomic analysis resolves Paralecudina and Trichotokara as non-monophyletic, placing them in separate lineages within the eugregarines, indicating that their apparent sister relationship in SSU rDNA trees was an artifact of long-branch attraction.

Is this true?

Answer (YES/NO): NO